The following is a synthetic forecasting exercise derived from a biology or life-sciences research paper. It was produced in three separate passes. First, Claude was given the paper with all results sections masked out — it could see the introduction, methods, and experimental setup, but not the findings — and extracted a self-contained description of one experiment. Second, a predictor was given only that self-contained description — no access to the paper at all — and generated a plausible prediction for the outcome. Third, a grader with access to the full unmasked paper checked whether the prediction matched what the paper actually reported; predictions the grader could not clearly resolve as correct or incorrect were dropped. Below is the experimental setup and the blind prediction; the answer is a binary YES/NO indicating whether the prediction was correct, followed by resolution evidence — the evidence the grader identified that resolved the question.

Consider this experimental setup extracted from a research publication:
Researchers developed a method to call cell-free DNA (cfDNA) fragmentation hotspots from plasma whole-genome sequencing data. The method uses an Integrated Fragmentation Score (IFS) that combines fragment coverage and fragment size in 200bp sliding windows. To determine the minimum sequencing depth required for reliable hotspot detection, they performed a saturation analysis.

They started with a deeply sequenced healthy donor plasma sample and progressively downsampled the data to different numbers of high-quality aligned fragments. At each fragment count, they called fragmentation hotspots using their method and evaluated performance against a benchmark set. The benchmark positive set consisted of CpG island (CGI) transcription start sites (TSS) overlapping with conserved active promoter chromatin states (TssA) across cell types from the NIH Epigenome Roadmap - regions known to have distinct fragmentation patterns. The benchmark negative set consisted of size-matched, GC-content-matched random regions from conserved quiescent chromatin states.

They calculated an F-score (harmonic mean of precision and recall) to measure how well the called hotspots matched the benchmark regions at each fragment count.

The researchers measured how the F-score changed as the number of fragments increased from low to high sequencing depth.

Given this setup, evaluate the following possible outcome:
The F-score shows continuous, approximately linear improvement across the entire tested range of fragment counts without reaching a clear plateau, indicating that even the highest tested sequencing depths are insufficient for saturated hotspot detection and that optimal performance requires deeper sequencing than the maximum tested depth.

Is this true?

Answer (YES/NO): NO